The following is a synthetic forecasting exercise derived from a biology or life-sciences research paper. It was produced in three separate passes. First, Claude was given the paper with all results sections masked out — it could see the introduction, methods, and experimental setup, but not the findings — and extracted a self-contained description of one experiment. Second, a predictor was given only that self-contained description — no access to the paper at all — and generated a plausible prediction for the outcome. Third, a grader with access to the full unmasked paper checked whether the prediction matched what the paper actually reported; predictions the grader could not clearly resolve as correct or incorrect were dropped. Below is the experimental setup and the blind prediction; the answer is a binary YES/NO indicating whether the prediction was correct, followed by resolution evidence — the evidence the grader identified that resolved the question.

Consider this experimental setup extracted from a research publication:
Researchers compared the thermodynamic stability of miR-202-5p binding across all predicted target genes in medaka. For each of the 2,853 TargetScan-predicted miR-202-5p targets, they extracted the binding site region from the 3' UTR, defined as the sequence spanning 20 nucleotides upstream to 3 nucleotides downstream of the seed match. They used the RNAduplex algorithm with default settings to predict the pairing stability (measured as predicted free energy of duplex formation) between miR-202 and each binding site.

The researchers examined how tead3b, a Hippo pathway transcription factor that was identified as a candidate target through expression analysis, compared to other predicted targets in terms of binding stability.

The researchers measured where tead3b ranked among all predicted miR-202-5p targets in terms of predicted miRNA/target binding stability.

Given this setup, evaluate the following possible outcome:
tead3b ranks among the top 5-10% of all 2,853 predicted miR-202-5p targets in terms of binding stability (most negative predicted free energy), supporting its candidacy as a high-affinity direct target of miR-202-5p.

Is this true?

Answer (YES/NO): YES